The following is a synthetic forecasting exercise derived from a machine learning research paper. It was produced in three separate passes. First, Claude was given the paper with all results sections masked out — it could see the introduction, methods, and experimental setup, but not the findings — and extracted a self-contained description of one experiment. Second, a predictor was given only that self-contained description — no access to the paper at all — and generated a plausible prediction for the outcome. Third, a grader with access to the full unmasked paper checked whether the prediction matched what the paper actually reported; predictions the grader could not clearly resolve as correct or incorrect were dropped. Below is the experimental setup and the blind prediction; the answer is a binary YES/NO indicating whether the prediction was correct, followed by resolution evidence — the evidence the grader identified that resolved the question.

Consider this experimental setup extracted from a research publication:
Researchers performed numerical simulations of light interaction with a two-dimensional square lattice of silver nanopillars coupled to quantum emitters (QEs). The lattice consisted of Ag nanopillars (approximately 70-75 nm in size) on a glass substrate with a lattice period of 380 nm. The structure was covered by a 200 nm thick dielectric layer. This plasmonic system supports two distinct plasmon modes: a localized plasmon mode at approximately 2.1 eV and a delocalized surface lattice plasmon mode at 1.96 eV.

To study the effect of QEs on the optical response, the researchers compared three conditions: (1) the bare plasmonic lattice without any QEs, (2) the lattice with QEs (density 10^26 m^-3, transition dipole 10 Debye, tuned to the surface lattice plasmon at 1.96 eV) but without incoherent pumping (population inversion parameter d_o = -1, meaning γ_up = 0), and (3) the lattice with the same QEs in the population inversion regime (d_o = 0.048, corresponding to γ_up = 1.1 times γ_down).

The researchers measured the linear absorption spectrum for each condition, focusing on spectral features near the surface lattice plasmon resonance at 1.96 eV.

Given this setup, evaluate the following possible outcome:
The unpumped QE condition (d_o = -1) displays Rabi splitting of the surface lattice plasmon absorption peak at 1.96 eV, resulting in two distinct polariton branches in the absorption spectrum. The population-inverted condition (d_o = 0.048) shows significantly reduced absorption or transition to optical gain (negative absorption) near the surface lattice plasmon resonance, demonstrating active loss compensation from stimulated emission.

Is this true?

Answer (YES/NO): NO